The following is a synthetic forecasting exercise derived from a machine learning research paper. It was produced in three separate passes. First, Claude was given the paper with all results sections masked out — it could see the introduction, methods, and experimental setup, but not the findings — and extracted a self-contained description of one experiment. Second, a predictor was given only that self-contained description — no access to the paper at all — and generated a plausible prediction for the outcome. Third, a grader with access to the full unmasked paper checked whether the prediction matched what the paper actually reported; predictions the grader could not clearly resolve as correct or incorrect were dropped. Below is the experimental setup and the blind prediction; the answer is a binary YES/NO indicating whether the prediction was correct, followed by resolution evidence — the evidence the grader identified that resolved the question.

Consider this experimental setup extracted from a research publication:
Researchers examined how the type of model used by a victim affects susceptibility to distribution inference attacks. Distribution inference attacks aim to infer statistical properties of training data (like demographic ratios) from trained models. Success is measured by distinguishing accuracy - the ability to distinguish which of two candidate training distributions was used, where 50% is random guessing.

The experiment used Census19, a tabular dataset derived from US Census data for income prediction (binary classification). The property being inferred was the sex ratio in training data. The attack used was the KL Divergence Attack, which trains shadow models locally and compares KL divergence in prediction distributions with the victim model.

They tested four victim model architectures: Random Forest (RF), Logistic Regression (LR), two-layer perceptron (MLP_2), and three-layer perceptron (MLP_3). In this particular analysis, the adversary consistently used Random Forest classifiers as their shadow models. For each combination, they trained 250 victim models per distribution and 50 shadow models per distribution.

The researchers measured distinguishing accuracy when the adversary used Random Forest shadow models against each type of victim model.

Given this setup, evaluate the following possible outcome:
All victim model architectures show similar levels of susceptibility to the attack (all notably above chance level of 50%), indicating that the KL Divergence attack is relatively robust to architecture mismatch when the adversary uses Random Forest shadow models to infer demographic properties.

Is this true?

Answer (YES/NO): NO